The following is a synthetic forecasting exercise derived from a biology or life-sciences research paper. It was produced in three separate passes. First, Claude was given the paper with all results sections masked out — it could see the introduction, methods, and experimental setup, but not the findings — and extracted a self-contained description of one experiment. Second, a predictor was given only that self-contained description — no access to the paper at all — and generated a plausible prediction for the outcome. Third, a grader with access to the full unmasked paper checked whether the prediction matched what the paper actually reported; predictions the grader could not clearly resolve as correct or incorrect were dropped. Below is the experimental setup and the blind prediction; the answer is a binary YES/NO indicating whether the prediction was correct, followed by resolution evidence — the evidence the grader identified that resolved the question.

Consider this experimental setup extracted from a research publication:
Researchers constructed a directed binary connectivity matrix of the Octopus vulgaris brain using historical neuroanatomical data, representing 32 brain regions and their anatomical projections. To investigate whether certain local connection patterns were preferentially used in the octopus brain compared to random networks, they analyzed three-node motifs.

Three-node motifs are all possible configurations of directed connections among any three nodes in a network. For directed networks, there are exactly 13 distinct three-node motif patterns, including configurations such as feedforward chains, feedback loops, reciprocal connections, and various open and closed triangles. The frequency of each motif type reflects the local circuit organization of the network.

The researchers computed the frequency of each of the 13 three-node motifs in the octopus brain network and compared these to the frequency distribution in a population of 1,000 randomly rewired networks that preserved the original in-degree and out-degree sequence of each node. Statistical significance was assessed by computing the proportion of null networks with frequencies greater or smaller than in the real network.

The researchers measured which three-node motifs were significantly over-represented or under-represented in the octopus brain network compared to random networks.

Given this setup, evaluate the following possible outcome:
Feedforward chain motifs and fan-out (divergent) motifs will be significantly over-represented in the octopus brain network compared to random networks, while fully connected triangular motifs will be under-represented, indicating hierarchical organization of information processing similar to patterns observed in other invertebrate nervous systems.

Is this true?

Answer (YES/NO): NO